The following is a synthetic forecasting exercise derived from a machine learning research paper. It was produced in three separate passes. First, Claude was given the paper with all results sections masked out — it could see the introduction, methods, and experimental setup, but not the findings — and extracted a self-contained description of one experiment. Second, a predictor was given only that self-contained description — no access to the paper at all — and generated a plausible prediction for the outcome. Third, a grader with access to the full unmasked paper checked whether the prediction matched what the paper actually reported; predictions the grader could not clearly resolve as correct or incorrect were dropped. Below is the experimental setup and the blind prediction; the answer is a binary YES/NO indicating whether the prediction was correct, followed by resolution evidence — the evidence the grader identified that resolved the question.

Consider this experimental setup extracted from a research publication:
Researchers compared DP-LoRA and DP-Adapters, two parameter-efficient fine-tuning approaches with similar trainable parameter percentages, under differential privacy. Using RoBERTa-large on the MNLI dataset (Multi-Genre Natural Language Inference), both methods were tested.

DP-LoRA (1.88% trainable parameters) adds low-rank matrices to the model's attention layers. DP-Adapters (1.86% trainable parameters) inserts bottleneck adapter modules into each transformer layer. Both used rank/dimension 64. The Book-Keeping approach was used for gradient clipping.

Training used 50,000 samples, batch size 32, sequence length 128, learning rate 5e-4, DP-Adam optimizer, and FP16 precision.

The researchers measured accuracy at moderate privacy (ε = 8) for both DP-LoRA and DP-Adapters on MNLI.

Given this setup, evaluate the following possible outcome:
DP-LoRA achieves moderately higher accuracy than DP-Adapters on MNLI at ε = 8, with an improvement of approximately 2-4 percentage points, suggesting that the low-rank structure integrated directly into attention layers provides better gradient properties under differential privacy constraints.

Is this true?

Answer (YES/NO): NO